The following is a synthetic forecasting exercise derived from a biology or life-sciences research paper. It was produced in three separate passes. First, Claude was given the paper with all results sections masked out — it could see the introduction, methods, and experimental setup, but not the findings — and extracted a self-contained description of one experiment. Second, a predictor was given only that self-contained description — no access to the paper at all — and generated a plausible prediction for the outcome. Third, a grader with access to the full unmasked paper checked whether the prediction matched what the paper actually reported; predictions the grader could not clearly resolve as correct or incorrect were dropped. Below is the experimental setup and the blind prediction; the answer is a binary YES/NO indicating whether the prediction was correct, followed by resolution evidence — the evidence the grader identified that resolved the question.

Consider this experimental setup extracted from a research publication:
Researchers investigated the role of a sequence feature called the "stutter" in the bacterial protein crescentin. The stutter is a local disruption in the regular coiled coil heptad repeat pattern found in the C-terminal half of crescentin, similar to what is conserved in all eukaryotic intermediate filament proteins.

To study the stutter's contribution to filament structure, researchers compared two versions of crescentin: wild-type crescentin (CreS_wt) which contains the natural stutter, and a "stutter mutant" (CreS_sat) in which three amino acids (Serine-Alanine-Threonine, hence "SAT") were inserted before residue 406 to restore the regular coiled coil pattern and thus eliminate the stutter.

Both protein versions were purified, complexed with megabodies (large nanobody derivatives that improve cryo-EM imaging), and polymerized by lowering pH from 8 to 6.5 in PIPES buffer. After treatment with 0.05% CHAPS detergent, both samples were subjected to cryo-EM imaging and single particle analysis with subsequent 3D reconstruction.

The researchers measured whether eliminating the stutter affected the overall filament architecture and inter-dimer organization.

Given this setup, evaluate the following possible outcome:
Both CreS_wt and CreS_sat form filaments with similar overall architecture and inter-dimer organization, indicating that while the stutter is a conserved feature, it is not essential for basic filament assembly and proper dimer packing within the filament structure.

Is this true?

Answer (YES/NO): YES